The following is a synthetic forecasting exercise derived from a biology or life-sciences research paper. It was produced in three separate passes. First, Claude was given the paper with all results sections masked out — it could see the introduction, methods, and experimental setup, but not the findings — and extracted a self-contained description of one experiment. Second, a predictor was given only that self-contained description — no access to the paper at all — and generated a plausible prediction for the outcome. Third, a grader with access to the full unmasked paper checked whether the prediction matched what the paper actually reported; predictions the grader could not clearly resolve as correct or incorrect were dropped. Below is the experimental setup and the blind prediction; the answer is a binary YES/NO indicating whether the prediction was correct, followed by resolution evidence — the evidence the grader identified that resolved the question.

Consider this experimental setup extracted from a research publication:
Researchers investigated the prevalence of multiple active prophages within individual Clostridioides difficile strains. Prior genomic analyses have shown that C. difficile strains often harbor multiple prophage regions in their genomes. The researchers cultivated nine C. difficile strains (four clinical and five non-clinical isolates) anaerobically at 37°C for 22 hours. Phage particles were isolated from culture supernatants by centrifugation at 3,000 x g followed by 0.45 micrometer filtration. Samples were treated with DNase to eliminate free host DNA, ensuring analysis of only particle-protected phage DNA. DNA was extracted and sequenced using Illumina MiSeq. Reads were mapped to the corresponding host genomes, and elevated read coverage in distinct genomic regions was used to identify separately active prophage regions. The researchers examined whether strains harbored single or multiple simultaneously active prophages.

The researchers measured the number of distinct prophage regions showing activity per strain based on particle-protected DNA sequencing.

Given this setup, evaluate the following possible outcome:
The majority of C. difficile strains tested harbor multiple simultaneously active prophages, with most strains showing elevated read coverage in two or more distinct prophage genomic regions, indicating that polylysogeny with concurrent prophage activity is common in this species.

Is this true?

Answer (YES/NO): YES